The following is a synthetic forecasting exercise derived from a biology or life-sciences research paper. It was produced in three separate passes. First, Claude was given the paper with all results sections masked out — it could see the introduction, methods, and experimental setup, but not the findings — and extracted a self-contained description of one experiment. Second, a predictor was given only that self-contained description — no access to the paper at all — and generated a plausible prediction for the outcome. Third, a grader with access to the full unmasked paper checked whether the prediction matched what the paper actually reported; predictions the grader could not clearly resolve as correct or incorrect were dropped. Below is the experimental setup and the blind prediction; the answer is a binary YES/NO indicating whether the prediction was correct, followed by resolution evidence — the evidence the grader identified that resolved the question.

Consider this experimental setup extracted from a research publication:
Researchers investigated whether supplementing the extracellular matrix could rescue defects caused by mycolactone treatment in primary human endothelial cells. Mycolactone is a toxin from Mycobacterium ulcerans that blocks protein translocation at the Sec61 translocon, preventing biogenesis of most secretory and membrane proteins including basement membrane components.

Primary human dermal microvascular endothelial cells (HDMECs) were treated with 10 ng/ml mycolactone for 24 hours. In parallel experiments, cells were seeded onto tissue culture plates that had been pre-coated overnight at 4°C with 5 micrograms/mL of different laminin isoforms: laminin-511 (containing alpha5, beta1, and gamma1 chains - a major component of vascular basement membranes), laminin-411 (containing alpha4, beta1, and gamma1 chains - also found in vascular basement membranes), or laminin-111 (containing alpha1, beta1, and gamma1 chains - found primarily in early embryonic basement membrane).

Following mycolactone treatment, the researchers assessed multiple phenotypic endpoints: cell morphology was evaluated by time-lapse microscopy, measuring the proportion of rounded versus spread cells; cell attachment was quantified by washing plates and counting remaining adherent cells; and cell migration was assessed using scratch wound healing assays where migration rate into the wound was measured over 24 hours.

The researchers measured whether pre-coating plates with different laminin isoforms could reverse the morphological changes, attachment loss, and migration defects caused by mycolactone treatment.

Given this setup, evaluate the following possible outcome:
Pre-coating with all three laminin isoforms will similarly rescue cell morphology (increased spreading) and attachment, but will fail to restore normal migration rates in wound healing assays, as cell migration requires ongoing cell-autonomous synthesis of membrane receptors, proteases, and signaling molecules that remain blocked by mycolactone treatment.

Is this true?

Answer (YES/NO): NO